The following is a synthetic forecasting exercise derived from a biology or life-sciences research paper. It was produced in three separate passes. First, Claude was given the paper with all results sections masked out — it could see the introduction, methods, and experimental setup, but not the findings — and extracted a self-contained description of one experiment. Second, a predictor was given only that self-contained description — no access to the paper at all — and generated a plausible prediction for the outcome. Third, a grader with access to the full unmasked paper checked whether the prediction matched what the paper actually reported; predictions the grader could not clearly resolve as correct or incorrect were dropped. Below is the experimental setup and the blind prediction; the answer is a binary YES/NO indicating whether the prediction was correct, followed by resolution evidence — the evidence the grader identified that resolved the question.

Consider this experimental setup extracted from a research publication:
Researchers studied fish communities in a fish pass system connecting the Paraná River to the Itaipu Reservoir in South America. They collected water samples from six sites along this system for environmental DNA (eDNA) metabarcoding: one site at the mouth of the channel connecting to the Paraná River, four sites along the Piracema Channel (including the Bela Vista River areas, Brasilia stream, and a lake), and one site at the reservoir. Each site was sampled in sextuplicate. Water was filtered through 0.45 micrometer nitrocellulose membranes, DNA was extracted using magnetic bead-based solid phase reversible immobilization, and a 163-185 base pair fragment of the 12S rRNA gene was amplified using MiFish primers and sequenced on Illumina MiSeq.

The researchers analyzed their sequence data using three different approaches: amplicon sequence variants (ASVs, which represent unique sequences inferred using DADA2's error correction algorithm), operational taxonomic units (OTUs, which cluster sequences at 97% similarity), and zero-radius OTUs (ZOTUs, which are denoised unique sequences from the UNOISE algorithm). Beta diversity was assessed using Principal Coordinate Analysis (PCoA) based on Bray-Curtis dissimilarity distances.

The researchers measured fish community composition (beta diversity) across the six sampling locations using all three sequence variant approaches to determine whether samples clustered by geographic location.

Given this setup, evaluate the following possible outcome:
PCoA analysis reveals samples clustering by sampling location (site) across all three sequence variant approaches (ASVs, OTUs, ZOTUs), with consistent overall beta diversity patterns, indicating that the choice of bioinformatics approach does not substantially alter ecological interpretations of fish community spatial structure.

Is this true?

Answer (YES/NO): YES